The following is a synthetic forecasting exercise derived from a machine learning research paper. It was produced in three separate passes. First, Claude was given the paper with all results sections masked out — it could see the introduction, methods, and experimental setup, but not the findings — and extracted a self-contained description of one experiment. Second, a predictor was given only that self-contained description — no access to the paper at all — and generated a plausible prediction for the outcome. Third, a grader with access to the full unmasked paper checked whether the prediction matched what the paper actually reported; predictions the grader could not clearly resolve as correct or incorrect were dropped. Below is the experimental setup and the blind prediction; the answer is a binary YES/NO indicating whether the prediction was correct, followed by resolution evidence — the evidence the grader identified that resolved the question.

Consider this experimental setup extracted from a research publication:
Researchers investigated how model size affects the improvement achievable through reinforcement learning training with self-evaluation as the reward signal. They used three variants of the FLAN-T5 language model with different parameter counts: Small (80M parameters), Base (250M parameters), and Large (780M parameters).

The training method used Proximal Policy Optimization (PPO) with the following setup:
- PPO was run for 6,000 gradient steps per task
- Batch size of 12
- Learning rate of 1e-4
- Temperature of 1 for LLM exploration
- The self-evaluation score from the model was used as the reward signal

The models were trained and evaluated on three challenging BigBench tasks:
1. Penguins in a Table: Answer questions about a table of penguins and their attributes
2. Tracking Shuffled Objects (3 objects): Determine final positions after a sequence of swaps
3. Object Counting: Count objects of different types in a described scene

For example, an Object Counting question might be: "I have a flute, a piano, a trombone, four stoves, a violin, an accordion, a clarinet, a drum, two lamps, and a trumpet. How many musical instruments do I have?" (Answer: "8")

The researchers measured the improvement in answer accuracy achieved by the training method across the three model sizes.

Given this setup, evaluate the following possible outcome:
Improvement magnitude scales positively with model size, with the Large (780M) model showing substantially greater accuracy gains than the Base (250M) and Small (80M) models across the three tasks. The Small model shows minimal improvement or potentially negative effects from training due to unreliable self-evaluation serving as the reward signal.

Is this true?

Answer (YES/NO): NO